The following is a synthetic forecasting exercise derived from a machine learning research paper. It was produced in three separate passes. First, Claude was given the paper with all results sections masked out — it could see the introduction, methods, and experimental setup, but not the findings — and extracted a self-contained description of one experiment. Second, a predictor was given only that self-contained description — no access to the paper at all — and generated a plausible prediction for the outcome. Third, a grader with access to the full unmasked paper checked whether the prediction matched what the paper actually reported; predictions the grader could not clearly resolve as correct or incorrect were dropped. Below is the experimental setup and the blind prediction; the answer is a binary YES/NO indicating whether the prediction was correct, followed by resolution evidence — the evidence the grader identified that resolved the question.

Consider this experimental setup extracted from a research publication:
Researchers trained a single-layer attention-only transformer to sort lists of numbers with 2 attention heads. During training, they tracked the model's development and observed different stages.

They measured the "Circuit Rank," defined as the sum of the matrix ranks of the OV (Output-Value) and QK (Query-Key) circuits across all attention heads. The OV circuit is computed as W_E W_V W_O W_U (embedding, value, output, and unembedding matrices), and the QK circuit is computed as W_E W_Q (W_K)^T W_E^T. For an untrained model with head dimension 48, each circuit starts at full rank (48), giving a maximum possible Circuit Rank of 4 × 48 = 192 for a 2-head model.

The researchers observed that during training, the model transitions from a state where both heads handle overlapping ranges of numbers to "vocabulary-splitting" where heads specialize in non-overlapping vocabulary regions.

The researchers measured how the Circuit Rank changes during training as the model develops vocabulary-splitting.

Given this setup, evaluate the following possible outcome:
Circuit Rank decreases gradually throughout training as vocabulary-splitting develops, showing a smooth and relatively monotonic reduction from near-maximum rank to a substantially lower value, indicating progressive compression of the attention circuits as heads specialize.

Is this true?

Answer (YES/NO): NO